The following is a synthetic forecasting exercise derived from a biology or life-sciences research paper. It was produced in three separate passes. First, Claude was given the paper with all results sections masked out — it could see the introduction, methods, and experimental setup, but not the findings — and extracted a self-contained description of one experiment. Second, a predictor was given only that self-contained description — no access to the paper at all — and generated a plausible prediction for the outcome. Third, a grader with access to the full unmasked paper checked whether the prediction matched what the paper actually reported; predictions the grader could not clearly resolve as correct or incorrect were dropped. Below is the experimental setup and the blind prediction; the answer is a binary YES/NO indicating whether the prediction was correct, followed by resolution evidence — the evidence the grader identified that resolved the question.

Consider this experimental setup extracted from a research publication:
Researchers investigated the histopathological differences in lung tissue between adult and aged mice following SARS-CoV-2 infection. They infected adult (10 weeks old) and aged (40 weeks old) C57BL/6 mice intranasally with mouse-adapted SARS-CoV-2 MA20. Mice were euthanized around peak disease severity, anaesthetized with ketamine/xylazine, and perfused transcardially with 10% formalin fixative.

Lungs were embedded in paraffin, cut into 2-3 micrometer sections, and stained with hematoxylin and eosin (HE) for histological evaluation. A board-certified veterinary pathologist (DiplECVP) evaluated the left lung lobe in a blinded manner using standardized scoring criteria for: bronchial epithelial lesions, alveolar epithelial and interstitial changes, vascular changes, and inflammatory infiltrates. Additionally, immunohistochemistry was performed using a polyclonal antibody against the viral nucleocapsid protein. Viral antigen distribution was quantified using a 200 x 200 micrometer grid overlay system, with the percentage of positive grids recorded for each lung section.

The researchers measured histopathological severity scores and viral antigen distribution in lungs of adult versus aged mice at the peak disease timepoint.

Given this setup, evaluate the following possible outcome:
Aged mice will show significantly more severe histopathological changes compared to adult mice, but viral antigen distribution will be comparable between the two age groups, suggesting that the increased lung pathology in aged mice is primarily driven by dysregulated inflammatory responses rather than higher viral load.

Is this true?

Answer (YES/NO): NO